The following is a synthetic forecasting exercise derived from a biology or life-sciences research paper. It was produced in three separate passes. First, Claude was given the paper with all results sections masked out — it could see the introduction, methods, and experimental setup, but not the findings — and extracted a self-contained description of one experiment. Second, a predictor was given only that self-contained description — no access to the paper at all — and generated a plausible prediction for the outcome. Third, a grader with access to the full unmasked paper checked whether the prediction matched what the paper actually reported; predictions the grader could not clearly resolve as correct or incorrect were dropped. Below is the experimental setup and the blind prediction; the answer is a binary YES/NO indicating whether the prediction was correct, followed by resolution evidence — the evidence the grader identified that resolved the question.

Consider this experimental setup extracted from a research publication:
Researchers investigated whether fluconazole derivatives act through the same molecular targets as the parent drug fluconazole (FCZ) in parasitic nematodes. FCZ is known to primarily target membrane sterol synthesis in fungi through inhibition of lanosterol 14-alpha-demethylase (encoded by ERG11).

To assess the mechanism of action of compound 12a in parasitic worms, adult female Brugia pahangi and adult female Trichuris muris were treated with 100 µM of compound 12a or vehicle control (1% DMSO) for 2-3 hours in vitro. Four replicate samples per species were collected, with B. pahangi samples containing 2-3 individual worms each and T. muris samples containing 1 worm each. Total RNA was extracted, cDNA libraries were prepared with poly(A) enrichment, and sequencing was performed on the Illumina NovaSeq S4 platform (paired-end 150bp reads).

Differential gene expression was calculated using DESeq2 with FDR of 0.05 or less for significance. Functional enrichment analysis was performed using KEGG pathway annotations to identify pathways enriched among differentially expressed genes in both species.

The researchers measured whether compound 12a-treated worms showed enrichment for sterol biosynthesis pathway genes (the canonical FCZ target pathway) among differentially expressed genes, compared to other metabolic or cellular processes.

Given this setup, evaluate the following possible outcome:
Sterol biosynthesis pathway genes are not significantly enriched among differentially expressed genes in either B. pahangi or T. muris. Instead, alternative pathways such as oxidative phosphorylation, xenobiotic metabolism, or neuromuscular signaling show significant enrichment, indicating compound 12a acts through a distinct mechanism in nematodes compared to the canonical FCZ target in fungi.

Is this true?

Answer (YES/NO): YES